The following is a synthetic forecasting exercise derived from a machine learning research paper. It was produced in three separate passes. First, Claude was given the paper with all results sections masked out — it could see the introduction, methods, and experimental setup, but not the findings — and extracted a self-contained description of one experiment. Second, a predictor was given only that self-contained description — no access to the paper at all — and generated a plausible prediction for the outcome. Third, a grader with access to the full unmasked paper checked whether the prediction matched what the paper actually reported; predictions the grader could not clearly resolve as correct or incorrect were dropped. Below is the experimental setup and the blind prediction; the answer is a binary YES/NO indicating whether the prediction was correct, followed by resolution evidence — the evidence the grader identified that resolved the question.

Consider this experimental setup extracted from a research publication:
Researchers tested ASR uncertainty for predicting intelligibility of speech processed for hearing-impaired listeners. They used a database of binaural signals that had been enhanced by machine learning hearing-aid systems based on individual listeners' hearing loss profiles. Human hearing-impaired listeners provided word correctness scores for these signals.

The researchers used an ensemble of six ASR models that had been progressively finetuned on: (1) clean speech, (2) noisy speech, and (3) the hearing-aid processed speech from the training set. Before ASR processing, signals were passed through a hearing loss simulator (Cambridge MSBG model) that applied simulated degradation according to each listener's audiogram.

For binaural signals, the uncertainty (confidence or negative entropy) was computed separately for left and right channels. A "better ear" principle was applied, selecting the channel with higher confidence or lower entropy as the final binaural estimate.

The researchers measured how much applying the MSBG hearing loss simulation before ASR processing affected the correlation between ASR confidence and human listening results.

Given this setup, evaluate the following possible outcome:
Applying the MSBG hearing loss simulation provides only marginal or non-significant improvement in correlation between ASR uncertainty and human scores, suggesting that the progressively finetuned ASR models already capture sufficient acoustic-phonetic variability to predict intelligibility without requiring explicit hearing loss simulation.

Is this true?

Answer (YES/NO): YES